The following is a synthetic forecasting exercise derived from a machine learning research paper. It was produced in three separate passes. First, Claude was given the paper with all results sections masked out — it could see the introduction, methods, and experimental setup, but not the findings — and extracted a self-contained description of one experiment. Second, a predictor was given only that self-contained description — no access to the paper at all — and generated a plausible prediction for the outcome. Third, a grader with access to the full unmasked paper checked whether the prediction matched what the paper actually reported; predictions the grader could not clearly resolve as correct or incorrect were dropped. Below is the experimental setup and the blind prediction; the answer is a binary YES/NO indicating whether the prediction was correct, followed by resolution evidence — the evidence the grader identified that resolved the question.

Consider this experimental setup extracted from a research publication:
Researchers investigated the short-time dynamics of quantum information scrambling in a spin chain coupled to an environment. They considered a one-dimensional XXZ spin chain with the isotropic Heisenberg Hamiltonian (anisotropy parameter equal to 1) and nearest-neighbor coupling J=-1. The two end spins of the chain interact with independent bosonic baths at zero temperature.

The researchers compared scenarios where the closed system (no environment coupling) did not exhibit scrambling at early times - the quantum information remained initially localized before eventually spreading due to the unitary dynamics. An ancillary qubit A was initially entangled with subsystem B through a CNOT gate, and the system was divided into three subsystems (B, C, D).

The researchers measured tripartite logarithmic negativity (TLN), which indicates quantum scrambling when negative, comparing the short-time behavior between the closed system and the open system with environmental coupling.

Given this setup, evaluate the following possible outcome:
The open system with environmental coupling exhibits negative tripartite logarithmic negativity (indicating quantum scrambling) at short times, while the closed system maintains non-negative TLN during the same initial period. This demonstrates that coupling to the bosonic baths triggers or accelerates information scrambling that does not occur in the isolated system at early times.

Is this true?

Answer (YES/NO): YES